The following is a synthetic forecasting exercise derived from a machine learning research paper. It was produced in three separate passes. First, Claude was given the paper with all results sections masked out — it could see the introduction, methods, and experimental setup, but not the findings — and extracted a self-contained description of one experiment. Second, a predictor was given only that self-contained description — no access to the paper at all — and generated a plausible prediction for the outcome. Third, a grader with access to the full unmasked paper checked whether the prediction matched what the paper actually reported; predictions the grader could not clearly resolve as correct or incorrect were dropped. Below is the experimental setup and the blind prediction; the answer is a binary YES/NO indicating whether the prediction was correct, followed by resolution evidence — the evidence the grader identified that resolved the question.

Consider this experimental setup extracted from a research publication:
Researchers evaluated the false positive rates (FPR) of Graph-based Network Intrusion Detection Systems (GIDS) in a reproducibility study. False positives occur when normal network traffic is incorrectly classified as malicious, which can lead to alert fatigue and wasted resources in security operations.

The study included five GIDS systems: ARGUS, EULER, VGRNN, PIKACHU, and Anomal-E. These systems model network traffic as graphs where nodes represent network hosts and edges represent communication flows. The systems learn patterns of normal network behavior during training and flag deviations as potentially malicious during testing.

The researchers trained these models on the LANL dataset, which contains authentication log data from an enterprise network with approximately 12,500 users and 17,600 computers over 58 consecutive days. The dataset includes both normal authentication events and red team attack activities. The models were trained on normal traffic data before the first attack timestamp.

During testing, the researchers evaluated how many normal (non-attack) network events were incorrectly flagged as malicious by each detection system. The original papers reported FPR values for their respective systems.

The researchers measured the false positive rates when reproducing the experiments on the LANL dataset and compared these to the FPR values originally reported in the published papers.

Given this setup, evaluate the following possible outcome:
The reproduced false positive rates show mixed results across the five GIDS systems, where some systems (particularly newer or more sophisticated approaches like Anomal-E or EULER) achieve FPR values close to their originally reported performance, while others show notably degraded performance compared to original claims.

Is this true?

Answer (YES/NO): NO